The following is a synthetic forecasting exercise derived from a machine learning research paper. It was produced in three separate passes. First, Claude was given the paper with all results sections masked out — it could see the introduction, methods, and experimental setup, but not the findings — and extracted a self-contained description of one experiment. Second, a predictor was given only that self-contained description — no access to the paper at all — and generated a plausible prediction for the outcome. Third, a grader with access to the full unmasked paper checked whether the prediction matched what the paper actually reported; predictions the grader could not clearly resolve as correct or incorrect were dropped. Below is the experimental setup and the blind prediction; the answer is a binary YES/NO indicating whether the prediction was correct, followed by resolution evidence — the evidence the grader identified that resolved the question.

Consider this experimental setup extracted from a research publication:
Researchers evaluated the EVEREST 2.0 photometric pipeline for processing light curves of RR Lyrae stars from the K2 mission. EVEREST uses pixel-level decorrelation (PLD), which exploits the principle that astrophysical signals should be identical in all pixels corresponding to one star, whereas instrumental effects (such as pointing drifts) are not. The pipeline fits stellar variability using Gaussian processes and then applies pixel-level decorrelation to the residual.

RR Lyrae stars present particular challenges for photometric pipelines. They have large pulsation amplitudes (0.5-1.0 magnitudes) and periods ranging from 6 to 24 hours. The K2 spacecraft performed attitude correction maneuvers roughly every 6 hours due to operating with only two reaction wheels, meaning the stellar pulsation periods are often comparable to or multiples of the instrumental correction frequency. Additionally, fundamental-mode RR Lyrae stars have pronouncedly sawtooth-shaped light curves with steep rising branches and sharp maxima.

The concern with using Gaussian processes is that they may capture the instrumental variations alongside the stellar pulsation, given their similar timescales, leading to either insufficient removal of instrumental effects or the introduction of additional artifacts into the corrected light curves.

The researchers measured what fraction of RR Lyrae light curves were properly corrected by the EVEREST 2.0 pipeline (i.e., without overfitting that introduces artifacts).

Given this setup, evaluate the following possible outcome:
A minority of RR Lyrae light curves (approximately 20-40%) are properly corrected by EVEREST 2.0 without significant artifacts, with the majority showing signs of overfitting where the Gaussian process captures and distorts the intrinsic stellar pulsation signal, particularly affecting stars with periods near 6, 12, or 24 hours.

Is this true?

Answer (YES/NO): NO